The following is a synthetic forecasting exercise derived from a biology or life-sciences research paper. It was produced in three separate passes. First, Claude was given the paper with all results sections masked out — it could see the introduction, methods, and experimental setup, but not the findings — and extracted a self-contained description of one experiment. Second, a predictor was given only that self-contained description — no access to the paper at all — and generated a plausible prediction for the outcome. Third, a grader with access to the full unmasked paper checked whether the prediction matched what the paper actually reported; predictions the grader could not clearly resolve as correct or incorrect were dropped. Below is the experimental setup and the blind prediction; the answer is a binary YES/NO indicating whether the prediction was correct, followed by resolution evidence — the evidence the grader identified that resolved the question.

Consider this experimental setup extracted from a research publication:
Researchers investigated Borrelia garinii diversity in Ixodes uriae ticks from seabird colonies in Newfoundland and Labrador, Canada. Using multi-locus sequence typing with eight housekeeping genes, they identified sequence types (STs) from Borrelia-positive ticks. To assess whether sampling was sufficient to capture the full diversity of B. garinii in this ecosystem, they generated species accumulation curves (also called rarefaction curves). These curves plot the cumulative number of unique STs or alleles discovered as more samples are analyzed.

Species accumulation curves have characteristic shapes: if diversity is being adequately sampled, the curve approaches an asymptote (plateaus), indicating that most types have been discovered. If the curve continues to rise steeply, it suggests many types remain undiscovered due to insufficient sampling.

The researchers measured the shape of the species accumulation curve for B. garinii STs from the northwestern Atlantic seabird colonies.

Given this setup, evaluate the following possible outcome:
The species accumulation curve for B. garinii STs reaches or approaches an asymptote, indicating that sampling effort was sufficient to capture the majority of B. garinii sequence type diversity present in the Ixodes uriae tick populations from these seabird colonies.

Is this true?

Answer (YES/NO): NO